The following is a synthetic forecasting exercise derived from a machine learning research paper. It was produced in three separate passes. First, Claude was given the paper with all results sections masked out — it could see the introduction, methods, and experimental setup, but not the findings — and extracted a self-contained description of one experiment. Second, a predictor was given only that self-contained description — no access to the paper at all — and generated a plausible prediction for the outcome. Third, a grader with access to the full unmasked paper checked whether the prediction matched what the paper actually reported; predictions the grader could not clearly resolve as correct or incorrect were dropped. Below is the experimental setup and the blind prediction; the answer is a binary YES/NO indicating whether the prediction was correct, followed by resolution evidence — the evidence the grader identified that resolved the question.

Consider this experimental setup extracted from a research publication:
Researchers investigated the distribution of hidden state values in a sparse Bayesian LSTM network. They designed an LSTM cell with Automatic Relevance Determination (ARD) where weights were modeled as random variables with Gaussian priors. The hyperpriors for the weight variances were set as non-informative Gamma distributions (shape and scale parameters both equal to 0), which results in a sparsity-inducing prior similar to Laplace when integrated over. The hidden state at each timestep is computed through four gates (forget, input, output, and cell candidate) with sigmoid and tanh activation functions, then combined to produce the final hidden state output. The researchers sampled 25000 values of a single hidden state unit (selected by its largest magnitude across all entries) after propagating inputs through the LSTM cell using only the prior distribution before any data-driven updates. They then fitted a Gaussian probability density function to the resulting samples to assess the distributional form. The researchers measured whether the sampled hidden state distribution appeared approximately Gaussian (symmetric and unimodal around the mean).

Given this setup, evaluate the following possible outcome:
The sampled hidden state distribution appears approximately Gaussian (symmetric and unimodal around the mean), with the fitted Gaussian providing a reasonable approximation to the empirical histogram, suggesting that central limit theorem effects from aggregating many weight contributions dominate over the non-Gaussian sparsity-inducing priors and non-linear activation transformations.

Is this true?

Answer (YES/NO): YES